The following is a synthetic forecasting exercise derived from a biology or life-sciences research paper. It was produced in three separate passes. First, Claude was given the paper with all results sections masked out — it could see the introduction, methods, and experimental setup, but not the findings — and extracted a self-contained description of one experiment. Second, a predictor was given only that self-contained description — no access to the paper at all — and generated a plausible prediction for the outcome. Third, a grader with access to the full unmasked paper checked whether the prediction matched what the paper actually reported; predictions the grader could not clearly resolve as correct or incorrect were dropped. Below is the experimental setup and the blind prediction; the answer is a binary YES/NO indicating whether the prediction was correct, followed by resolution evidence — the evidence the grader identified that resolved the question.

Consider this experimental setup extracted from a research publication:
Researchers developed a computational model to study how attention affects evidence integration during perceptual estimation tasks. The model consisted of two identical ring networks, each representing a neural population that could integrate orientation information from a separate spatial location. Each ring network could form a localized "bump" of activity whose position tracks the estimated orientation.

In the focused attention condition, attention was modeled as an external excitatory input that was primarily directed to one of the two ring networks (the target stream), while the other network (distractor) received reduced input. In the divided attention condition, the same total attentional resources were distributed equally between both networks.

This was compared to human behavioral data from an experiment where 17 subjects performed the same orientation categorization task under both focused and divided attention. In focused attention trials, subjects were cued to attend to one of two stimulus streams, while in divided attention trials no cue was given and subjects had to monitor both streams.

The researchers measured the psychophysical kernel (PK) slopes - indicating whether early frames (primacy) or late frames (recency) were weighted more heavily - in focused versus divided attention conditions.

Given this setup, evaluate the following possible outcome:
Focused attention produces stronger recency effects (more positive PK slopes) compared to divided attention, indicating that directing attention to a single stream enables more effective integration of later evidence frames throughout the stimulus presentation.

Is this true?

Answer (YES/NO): NO